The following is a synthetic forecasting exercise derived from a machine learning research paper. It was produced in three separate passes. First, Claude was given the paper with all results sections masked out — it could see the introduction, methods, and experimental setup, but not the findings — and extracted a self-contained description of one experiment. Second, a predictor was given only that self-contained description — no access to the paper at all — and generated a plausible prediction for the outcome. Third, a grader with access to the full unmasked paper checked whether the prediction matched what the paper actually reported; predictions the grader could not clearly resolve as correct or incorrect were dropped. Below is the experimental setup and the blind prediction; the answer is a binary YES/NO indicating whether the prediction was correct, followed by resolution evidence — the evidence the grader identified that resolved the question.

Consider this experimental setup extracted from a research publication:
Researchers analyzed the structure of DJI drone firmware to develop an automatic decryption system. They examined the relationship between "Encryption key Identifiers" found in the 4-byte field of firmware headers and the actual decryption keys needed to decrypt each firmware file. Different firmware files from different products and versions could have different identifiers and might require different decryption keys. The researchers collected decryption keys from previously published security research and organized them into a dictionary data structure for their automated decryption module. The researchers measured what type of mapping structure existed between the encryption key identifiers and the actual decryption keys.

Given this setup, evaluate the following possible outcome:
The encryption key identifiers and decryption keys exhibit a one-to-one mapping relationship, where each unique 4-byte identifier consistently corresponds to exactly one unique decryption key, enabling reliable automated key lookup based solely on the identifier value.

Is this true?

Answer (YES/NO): NO